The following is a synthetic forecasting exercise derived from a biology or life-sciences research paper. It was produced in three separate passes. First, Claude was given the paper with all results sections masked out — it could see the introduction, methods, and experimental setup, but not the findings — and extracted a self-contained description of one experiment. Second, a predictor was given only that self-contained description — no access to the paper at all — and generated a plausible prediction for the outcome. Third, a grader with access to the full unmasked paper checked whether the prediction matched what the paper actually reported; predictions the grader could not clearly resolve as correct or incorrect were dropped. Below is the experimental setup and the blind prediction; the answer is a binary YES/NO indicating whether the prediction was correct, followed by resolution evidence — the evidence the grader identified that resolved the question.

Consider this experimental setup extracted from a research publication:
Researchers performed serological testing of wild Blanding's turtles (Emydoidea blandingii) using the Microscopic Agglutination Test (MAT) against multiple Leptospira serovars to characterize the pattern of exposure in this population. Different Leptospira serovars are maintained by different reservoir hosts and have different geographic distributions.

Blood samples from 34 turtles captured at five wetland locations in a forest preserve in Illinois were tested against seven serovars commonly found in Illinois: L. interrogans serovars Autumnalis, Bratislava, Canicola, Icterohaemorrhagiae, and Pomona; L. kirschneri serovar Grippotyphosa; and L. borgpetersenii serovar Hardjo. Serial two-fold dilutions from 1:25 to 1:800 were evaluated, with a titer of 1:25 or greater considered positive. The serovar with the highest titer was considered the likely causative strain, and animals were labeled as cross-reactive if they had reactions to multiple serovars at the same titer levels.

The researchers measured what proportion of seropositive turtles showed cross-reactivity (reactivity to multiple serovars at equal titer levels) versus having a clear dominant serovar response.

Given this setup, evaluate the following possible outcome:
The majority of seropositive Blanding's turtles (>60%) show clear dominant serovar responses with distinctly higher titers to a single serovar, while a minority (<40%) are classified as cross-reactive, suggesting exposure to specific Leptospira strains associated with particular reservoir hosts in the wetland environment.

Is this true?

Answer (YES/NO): YES